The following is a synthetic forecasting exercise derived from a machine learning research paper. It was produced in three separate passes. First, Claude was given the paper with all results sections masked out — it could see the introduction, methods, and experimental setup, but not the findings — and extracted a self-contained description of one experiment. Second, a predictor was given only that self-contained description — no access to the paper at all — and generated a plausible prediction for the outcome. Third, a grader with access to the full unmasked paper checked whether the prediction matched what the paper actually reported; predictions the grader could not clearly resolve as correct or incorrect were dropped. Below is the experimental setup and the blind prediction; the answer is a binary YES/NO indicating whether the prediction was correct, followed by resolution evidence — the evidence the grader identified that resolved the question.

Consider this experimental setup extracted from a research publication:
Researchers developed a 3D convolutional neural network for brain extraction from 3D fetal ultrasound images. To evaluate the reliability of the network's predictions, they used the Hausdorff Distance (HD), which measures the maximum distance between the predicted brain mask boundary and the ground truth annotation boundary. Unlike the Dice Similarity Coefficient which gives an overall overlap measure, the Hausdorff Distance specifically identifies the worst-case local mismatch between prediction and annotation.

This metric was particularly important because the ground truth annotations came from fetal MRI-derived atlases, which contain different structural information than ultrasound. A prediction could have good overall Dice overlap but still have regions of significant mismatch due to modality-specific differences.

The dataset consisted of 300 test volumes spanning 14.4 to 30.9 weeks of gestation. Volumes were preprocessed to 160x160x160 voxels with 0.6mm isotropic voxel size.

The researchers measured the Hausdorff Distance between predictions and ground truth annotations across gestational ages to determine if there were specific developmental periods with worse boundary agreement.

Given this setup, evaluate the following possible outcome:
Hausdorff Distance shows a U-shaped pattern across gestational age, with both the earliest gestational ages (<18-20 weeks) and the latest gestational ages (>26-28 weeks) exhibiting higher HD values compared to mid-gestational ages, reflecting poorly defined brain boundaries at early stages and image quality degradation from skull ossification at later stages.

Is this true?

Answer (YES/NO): NO